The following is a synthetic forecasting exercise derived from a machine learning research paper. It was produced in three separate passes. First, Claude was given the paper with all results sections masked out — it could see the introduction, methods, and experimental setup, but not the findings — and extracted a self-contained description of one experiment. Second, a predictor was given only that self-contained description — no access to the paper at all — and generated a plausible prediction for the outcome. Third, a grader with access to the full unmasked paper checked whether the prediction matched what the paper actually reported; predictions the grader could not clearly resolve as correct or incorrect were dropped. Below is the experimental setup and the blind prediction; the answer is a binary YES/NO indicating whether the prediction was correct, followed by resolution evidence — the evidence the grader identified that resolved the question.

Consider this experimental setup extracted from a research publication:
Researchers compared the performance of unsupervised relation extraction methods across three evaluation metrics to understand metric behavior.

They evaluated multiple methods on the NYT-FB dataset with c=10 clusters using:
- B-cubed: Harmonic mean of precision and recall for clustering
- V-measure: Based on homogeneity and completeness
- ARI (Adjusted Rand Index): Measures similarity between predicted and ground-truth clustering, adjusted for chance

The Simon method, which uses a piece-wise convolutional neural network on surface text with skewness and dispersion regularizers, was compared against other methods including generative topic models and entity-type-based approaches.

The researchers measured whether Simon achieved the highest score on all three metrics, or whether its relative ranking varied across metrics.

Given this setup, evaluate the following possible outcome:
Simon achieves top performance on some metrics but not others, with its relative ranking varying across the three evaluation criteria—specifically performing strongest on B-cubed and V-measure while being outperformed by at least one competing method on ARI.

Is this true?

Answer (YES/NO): NO